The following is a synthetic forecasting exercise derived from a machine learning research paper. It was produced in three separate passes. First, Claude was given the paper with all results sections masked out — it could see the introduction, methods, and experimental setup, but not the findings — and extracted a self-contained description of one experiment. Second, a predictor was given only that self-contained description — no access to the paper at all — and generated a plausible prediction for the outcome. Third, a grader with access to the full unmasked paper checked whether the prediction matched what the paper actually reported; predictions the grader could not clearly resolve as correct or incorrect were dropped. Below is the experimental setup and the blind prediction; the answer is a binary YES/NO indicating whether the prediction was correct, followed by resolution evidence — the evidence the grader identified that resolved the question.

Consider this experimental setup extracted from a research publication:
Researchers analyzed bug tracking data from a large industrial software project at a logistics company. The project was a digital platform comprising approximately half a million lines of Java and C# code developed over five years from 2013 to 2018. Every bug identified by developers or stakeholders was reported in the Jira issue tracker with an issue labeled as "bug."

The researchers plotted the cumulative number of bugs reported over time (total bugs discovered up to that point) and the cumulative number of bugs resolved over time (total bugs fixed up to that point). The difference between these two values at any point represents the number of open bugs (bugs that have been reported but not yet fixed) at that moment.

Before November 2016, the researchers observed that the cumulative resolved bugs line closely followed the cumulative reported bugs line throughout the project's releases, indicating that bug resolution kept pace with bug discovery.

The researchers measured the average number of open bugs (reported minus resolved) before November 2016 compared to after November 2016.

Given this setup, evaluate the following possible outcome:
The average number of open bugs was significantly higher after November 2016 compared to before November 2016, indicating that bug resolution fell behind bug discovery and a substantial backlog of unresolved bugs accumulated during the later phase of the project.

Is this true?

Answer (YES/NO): NO